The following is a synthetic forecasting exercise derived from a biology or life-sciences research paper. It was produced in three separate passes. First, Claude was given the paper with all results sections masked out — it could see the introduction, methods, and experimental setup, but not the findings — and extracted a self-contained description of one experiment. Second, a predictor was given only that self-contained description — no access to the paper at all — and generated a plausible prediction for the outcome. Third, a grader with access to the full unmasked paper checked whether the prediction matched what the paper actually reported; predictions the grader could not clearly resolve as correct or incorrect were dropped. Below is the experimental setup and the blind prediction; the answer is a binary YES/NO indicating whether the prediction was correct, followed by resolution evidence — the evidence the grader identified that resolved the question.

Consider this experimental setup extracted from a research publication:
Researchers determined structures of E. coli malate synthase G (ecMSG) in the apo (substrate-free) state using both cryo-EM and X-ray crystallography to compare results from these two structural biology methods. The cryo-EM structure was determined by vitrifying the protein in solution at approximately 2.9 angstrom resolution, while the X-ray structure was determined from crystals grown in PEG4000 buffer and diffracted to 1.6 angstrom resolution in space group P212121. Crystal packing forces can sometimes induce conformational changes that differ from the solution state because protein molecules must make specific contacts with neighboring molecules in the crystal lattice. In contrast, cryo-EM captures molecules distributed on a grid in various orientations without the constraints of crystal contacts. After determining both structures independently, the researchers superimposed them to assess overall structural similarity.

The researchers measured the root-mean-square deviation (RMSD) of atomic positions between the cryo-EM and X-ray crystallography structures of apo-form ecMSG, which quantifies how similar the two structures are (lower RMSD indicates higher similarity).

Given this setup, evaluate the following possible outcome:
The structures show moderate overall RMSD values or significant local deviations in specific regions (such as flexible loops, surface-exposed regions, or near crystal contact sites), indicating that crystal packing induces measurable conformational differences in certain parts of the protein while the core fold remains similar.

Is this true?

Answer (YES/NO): NO